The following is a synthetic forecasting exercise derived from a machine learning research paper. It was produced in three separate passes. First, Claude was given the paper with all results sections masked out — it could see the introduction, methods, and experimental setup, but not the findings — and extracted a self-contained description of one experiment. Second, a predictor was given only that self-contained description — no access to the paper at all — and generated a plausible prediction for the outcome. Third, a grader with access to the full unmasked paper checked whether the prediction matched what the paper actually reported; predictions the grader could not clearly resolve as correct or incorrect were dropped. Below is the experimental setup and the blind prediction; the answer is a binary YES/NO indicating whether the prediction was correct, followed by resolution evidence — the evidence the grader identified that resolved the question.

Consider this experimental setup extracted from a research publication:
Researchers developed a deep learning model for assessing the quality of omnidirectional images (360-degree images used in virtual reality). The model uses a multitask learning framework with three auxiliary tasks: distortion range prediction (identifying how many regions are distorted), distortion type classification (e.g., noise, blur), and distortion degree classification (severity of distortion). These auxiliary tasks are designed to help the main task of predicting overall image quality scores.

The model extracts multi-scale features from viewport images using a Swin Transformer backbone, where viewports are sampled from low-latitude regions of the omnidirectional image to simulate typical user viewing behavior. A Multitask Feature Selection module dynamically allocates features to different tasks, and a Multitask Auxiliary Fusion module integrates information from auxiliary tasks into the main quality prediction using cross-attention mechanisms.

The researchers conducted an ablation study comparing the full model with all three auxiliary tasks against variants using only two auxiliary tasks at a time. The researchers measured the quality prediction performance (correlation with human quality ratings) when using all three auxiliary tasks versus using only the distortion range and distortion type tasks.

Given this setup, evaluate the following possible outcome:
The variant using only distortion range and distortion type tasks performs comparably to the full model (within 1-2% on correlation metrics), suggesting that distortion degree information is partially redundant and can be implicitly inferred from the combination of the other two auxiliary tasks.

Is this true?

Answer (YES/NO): YES